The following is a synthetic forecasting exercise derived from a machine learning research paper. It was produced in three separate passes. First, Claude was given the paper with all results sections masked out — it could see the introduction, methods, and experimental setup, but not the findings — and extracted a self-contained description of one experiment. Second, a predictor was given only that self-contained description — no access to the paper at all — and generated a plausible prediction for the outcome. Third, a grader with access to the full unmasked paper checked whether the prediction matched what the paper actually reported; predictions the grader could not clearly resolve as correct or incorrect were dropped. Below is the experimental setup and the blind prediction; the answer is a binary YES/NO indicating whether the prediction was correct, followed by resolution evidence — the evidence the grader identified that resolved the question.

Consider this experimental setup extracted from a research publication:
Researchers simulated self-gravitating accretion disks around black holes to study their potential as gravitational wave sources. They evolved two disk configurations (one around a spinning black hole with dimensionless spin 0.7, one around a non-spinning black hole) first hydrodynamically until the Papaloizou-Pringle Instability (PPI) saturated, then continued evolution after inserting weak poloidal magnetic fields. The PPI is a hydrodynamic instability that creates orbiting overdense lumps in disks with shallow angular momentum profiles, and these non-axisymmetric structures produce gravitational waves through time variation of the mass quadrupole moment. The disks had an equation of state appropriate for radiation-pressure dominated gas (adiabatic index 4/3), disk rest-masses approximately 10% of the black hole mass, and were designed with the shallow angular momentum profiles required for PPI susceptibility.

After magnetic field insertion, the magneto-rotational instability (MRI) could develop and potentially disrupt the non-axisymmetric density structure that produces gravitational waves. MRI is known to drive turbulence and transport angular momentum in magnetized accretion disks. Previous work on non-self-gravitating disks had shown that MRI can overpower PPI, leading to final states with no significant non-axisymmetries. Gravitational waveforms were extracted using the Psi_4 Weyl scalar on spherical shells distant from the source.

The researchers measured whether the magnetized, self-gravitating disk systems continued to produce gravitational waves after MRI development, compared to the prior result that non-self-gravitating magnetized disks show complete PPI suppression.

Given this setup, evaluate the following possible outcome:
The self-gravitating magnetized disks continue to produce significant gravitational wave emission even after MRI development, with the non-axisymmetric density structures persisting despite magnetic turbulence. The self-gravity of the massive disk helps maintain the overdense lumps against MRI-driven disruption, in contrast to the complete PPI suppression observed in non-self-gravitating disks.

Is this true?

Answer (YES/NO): NO